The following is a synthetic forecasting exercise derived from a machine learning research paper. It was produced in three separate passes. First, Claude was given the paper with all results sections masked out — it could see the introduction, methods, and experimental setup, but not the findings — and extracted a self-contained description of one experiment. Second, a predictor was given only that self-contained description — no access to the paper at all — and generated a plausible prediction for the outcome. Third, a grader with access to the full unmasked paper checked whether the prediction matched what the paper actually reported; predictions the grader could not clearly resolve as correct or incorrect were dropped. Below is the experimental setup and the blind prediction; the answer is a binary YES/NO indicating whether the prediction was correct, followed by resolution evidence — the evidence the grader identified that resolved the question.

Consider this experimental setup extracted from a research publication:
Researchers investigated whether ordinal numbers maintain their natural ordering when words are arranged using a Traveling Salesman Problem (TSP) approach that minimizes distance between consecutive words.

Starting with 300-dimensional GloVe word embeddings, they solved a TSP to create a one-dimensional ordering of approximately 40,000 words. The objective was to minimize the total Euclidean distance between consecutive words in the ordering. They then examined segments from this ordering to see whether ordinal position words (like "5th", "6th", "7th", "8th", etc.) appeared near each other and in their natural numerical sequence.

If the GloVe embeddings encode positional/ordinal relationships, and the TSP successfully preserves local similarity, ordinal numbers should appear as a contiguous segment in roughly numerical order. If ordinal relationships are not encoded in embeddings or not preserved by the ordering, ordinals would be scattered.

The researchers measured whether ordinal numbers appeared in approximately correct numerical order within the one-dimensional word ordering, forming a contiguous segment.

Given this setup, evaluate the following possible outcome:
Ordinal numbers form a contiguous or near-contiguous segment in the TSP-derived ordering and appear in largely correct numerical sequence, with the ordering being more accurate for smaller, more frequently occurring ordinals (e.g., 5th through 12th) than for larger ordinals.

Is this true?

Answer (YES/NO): NO